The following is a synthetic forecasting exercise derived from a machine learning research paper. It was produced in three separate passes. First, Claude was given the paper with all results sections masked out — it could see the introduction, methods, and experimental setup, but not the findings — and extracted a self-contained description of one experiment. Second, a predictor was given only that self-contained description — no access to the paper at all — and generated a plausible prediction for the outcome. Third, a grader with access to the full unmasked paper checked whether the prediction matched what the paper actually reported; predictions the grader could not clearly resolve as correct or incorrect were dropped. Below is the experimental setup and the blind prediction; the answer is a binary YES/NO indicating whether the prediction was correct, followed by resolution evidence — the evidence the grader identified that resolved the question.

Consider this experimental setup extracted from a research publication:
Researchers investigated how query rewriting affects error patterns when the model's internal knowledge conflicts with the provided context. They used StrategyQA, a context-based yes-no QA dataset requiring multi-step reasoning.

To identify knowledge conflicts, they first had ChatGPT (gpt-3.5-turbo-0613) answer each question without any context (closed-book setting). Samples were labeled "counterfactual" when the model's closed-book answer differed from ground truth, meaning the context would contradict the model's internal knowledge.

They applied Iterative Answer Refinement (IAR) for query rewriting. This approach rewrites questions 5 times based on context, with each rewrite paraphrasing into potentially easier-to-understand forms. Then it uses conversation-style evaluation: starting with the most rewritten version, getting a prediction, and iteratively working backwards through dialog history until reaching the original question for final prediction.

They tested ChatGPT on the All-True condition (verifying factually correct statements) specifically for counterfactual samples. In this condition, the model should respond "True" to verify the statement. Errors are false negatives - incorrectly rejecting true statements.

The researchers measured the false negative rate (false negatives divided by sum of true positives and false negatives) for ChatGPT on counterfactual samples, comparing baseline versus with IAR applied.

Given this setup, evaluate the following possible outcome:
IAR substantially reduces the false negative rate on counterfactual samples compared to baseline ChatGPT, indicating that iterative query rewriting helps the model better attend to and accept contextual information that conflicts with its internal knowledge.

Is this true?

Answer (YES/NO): YES